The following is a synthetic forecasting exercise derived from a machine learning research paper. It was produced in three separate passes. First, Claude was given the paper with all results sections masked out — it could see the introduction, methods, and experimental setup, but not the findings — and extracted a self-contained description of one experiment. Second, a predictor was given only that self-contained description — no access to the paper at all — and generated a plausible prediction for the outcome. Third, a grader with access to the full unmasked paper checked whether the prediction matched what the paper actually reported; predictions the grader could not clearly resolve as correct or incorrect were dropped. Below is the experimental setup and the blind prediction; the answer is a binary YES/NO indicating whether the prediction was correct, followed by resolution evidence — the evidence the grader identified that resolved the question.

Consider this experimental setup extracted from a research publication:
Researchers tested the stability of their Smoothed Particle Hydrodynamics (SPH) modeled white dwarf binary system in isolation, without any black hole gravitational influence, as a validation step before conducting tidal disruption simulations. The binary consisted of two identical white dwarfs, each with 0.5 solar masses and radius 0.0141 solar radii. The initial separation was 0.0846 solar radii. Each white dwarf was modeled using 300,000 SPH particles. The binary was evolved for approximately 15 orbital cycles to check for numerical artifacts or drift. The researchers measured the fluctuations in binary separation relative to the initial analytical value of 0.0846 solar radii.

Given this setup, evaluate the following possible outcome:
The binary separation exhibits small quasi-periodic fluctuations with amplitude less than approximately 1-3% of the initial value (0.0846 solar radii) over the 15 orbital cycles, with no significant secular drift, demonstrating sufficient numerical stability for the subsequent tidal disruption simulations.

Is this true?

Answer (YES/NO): YES